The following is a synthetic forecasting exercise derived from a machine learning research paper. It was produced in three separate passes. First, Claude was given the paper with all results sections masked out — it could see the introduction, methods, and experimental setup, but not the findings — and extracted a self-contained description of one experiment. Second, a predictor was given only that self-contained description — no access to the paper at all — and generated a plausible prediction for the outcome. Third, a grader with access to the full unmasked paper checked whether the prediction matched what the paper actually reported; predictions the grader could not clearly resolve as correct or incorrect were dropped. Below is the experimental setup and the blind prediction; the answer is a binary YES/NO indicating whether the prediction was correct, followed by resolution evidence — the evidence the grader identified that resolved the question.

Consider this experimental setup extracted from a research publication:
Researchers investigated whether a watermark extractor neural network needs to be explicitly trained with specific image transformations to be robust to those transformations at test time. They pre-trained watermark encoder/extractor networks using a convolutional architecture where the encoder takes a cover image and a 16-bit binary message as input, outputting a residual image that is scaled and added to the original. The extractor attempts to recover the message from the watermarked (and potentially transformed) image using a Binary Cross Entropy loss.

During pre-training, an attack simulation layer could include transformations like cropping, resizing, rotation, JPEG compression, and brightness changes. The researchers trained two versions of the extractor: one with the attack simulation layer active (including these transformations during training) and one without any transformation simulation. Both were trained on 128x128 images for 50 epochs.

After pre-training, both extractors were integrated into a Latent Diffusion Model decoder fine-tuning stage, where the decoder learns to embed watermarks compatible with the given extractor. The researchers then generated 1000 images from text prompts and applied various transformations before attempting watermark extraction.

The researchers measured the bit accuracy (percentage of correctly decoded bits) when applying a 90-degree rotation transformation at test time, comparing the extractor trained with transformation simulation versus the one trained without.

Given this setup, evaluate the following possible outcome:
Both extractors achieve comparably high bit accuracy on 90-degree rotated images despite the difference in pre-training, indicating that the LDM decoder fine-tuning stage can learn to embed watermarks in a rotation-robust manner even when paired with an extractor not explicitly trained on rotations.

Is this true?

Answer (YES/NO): NO